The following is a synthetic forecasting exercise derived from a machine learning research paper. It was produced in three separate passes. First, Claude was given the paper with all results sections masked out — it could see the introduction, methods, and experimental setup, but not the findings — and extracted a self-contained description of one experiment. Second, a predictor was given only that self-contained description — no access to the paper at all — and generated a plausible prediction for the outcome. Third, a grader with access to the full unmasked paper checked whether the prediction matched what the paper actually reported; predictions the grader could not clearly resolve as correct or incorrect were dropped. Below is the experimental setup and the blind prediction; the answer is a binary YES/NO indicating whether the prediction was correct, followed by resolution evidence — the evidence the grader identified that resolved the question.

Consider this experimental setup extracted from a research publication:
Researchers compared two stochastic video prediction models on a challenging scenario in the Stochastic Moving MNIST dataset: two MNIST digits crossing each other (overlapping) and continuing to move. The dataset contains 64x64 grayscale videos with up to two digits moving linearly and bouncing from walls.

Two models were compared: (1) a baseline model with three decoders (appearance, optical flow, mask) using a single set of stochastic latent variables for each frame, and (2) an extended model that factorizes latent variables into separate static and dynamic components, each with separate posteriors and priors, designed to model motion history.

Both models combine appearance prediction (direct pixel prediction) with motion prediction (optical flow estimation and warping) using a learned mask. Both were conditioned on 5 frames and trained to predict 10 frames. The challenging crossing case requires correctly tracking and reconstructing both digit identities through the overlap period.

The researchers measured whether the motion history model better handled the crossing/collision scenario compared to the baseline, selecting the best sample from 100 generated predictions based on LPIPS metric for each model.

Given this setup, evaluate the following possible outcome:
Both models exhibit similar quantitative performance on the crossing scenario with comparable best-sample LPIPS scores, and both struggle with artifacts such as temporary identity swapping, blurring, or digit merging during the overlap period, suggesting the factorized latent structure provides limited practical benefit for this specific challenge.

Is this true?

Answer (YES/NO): NO